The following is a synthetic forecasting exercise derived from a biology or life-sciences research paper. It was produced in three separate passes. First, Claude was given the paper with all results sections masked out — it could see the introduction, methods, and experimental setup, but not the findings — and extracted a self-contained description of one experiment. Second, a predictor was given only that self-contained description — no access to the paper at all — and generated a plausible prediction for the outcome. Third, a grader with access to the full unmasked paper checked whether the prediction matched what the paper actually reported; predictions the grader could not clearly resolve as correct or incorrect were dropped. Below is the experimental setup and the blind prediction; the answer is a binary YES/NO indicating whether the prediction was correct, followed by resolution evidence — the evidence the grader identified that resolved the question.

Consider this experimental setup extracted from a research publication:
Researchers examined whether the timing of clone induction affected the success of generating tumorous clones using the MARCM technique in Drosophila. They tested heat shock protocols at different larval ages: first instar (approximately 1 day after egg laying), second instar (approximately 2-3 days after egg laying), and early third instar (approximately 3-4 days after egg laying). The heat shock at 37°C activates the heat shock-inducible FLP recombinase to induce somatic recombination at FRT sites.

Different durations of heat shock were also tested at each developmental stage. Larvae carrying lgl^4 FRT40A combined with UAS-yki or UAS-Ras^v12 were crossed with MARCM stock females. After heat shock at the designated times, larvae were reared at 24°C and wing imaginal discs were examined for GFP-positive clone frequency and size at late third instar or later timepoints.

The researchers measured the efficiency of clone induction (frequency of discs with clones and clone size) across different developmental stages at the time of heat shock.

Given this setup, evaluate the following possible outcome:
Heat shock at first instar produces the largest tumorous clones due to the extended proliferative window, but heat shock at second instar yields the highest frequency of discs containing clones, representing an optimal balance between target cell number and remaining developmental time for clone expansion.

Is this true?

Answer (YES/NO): NO